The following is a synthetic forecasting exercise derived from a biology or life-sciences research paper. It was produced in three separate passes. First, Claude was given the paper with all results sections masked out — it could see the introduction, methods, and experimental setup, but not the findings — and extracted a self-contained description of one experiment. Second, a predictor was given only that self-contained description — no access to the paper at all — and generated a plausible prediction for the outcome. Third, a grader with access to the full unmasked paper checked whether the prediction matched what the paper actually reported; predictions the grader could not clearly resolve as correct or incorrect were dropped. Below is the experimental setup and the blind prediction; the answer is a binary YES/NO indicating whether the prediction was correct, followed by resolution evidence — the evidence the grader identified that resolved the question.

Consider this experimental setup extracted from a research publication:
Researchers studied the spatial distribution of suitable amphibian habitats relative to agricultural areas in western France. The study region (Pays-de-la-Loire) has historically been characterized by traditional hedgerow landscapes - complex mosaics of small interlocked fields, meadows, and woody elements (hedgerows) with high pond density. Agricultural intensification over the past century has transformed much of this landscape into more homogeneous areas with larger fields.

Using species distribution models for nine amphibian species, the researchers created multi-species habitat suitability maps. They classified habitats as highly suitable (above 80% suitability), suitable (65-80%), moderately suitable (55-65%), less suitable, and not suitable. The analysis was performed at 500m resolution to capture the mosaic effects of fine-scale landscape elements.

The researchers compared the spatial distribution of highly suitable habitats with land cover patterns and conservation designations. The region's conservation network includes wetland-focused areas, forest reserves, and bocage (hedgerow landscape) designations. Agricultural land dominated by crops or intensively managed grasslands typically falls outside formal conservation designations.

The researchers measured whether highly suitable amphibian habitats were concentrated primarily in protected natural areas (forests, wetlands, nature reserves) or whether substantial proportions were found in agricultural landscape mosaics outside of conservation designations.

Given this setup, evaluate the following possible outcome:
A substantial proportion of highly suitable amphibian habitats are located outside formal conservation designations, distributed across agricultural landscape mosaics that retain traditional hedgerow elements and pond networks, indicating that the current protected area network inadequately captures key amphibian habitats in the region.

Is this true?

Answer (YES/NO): YES